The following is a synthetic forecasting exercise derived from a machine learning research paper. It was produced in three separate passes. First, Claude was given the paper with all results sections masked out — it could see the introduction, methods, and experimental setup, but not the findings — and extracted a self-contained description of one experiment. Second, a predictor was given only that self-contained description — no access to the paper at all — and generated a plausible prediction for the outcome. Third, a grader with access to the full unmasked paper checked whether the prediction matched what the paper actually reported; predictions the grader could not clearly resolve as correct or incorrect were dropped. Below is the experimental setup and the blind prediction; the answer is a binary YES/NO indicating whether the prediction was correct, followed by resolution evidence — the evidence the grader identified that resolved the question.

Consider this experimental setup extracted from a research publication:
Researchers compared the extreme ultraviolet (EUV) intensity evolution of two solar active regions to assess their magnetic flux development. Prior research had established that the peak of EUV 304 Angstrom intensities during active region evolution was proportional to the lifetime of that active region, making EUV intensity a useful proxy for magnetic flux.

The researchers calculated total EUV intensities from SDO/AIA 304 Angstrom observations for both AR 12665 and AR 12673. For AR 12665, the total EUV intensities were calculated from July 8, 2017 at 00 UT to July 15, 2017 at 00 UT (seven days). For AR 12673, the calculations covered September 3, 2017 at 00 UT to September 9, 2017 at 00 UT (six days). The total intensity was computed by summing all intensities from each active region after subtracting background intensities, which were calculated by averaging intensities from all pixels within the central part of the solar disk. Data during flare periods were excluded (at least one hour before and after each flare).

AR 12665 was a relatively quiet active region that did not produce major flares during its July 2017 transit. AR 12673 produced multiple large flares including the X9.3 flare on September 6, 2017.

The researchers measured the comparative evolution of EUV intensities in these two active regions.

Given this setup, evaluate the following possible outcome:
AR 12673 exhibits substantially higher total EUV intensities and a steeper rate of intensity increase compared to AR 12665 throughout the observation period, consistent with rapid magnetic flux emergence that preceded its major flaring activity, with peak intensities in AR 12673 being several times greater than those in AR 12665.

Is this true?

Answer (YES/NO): YES